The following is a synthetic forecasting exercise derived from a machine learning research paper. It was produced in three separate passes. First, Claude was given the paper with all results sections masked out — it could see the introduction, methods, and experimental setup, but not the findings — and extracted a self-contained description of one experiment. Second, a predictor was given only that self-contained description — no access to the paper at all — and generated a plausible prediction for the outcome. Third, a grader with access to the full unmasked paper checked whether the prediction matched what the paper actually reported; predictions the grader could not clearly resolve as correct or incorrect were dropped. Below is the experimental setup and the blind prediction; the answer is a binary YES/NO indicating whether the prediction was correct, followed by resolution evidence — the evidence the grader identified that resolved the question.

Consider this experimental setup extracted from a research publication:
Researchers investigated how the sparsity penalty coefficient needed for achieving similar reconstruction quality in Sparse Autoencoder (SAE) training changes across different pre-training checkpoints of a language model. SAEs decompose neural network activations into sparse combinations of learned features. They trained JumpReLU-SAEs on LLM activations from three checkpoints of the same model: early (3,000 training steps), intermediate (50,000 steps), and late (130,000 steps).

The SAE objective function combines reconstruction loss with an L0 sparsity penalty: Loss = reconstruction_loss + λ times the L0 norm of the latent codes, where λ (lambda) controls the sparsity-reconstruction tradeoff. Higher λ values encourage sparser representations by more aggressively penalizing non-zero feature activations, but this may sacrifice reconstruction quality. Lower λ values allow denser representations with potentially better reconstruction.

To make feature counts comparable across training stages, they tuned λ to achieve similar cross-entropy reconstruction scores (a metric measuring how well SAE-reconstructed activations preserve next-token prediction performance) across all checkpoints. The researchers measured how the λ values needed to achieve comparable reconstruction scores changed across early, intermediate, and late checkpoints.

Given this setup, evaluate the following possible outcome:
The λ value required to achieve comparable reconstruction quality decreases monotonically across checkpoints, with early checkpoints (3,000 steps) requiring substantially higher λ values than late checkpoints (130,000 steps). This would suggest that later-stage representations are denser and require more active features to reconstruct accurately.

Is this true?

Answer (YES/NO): YES